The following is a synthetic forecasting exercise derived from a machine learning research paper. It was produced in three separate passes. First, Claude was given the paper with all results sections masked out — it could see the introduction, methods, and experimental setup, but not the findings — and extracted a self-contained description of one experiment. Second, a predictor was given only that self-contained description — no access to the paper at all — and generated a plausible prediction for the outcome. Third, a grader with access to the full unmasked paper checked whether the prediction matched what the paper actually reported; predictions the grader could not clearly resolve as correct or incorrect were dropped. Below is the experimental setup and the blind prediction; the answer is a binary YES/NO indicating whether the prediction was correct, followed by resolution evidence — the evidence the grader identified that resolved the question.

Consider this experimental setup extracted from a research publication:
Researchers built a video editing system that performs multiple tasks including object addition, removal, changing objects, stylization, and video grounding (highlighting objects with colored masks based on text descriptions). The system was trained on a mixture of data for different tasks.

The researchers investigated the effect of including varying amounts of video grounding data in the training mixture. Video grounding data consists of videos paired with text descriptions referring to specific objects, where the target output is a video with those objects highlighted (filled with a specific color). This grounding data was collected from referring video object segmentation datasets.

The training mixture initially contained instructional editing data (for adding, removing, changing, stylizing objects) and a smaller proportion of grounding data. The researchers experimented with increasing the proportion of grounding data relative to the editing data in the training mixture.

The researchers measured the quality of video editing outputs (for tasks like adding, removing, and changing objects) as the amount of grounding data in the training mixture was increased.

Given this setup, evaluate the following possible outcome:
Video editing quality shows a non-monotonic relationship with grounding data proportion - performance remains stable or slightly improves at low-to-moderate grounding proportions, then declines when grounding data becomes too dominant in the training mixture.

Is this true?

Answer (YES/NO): YES